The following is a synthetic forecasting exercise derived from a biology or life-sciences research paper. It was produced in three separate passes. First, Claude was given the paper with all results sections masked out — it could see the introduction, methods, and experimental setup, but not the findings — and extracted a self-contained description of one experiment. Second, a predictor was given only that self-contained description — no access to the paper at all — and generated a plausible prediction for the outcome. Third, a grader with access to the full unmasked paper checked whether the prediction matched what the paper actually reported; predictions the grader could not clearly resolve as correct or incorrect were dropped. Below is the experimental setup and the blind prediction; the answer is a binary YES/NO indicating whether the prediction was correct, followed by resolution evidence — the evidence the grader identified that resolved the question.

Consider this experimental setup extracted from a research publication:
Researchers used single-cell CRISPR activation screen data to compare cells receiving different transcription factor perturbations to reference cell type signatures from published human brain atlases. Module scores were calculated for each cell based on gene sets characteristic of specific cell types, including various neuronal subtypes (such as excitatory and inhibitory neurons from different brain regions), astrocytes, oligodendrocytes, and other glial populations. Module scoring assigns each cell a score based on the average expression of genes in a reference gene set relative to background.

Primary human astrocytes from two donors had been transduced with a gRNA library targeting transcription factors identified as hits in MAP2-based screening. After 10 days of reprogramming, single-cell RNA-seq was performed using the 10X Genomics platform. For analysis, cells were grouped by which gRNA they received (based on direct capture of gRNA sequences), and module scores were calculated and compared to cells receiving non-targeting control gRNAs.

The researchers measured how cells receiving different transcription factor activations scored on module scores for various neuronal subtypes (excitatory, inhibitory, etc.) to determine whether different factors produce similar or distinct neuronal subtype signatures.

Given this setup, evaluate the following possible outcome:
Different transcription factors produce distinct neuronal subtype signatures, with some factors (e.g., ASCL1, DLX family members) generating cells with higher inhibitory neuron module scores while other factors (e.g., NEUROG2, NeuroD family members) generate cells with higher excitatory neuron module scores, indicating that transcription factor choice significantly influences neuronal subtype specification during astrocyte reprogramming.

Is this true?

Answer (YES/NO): NO